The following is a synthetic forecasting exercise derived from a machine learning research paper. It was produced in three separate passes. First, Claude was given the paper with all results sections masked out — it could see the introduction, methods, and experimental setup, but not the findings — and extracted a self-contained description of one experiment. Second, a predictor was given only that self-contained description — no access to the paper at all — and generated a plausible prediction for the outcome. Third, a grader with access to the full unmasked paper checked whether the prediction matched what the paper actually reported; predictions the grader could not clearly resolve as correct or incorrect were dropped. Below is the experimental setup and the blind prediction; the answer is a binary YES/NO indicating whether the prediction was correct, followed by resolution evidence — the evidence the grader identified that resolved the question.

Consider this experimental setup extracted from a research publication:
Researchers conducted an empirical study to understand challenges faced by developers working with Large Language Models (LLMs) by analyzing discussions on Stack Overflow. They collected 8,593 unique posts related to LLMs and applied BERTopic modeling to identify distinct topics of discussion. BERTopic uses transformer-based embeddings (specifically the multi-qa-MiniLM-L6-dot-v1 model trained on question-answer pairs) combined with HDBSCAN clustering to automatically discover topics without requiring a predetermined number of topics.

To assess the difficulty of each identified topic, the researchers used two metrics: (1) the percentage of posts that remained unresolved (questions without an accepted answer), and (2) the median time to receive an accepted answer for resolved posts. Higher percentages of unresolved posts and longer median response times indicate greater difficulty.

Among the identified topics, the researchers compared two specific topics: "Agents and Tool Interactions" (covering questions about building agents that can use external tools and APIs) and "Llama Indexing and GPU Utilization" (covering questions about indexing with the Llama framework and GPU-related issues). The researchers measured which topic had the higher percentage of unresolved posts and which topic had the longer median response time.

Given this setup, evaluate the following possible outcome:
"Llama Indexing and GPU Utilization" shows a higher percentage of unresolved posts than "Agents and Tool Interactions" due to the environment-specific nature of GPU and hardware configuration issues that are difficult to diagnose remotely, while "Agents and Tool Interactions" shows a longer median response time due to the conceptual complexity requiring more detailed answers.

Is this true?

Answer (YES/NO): NO